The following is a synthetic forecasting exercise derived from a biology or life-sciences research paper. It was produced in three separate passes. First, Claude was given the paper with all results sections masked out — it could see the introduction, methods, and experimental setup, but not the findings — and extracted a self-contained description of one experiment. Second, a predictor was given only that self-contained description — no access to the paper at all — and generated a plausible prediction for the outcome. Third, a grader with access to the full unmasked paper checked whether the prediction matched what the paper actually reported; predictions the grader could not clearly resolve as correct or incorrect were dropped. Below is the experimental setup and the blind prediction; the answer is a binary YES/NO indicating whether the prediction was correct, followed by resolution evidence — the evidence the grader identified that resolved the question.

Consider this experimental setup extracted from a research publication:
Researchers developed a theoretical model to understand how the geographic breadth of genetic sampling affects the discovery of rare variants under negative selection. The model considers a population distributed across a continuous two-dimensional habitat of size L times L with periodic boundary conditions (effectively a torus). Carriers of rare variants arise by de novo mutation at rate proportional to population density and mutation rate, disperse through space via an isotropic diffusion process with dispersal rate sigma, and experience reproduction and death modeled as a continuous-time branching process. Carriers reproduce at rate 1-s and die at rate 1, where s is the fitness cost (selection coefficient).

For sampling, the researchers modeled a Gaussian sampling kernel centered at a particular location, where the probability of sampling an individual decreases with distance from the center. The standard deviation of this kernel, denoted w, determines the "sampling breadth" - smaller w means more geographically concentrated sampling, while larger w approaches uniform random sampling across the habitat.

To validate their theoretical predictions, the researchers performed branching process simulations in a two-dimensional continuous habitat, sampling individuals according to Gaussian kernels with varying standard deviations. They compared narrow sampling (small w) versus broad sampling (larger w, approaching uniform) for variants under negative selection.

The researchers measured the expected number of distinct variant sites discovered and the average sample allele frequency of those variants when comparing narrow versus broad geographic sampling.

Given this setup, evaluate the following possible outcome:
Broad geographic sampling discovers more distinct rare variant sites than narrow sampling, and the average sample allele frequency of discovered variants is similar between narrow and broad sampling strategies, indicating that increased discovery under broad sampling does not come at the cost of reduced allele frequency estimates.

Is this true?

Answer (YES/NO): NO